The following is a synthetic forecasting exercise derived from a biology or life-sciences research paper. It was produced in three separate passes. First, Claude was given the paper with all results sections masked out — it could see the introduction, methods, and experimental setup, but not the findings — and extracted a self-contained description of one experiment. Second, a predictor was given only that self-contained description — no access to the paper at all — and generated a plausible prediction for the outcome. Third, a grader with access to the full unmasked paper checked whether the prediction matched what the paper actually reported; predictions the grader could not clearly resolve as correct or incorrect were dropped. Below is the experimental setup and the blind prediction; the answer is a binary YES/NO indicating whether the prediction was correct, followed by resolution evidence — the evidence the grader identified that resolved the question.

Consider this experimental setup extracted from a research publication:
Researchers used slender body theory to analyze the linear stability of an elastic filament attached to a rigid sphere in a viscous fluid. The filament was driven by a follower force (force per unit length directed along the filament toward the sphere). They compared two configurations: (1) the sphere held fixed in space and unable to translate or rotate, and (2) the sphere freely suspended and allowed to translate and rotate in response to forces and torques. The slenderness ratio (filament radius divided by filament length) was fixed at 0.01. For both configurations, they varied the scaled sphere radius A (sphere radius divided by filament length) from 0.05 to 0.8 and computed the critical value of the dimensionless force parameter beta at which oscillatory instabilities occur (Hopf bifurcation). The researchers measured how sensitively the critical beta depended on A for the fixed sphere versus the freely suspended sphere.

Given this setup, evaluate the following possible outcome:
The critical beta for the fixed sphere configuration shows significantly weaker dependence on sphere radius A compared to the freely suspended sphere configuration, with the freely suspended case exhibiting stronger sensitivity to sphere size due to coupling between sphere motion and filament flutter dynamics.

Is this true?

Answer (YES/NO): YES